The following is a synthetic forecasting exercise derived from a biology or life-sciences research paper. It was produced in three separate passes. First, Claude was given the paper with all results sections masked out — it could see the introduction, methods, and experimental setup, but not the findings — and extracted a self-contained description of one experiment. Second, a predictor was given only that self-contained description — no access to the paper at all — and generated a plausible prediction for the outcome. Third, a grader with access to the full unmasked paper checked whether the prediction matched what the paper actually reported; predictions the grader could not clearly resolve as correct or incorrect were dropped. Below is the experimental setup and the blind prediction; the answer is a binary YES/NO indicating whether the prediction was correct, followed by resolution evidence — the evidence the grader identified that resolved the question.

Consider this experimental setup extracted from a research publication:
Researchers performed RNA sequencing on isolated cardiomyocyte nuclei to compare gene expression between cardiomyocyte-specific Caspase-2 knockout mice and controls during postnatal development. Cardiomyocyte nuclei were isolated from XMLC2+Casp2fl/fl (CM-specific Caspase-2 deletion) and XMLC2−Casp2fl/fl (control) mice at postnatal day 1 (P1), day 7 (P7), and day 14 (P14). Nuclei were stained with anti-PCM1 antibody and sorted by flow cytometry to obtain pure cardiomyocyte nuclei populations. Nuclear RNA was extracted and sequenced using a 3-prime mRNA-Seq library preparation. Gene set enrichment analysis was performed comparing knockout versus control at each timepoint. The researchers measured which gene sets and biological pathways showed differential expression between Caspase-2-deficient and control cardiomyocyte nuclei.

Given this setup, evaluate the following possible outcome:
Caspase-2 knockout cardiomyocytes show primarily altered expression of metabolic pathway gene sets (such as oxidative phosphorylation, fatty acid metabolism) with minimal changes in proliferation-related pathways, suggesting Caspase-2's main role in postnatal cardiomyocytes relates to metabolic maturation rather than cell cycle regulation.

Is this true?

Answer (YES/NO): NO